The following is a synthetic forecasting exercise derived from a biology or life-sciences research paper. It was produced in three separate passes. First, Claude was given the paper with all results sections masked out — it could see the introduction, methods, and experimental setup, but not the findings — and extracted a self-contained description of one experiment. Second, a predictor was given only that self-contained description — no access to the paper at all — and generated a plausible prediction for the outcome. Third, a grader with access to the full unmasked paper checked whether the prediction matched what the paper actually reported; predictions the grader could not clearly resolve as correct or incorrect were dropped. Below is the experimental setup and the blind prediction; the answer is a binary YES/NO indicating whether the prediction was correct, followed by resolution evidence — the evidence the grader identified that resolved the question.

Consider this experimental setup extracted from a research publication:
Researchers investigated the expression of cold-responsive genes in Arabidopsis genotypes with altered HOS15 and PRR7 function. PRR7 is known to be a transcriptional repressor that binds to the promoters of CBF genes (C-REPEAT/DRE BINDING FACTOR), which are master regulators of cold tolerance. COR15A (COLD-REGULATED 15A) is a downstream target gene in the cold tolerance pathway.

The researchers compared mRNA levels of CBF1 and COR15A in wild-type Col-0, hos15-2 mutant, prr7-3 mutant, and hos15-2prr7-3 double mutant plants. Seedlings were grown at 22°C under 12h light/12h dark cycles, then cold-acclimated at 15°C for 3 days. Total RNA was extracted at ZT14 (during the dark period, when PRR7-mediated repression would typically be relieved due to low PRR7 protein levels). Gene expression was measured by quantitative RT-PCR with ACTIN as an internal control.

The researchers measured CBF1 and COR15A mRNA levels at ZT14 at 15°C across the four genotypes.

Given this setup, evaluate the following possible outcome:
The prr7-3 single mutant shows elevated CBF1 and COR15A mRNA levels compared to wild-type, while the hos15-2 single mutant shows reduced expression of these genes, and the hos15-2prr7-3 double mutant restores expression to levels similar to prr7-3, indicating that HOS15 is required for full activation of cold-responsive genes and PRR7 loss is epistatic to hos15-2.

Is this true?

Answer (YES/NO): NO